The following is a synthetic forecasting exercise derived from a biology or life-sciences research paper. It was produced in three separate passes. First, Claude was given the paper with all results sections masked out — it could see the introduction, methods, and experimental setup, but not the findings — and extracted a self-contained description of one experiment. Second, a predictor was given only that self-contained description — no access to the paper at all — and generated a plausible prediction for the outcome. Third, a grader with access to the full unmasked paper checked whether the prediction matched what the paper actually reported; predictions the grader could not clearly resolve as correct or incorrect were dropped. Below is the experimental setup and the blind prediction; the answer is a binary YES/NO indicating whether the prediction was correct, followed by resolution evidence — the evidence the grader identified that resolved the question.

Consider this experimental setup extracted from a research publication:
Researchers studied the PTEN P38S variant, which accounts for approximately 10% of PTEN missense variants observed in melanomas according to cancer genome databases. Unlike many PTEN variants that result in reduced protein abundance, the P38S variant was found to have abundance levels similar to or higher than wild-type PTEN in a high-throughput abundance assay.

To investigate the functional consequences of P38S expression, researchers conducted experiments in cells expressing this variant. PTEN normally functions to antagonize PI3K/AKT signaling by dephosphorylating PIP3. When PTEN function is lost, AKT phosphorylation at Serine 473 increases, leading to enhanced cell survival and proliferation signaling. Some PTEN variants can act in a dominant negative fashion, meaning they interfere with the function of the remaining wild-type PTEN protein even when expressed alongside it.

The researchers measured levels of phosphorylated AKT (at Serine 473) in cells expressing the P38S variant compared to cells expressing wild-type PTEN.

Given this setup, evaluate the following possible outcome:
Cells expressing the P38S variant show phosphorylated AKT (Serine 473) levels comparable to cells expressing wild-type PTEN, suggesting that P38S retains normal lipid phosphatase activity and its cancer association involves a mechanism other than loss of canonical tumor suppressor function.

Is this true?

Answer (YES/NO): NO